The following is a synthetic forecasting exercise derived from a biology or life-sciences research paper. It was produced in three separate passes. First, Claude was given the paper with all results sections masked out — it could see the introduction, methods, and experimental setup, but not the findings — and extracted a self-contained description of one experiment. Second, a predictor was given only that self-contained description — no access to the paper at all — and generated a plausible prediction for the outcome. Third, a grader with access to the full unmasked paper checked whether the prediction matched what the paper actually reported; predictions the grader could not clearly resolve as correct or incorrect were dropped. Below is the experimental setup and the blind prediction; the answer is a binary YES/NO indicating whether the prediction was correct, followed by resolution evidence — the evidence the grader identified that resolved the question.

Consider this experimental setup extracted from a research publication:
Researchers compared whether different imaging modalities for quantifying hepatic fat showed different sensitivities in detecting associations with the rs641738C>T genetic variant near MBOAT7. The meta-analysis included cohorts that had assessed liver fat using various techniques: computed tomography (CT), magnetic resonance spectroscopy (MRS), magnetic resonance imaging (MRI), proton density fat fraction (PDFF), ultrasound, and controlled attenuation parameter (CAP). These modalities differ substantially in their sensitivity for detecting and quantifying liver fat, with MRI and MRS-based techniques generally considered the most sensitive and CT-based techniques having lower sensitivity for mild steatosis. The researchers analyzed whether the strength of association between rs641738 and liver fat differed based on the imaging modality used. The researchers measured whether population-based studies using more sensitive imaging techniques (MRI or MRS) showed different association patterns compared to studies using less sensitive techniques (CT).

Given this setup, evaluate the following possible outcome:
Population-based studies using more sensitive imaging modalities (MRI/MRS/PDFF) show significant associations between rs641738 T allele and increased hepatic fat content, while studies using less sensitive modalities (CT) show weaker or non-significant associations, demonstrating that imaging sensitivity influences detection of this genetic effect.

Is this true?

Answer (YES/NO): NO